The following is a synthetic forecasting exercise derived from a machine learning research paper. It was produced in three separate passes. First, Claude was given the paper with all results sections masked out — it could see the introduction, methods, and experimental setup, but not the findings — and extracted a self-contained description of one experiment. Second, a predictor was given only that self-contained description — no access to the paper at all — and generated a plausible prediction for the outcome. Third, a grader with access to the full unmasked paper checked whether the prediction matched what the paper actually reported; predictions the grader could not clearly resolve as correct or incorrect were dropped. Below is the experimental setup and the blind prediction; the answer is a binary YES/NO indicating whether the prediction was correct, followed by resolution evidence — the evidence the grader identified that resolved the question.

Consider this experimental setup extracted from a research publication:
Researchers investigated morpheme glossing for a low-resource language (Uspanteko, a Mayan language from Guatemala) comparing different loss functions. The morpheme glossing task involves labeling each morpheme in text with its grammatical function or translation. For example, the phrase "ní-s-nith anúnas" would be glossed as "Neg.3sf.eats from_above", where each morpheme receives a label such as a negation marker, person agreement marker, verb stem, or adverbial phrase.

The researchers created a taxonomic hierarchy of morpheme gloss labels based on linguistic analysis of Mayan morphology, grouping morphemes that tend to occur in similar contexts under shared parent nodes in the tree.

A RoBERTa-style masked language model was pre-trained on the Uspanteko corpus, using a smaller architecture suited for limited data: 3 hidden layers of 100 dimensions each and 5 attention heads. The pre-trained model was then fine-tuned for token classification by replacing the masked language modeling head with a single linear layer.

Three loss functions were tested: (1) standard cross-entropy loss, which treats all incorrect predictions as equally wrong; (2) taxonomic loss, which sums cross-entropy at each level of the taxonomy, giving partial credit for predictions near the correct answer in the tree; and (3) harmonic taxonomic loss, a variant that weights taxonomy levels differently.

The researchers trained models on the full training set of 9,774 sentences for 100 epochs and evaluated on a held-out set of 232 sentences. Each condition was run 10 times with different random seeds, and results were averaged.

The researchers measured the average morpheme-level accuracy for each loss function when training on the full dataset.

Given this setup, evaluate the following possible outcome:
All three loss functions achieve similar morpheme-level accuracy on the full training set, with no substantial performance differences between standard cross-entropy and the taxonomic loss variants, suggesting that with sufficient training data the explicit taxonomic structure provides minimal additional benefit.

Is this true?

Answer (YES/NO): YES